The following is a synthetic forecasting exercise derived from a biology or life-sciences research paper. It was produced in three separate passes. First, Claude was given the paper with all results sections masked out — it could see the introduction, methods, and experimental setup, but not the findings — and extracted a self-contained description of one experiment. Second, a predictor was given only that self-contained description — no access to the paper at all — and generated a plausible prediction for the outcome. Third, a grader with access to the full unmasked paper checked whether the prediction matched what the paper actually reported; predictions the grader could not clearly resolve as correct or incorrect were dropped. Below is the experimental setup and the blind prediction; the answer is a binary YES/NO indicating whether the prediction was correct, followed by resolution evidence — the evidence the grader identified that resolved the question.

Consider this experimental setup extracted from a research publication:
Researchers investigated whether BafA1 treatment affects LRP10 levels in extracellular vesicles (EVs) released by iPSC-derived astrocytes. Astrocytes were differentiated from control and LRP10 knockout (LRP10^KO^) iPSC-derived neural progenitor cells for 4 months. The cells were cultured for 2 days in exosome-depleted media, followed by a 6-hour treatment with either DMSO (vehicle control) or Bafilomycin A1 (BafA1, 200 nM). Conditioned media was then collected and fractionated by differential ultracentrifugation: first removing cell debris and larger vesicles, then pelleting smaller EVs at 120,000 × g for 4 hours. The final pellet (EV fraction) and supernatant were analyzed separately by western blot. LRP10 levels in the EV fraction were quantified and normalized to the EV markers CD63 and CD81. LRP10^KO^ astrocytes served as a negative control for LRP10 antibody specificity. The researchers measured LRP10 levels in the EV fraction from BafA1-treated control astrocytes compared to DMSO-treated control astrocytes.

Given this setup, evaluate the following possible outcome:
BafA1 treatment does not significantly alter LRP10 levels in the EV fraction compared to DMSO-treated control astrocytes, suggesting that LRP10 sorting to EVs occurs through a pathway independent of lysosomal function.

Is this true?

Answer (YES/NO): NO